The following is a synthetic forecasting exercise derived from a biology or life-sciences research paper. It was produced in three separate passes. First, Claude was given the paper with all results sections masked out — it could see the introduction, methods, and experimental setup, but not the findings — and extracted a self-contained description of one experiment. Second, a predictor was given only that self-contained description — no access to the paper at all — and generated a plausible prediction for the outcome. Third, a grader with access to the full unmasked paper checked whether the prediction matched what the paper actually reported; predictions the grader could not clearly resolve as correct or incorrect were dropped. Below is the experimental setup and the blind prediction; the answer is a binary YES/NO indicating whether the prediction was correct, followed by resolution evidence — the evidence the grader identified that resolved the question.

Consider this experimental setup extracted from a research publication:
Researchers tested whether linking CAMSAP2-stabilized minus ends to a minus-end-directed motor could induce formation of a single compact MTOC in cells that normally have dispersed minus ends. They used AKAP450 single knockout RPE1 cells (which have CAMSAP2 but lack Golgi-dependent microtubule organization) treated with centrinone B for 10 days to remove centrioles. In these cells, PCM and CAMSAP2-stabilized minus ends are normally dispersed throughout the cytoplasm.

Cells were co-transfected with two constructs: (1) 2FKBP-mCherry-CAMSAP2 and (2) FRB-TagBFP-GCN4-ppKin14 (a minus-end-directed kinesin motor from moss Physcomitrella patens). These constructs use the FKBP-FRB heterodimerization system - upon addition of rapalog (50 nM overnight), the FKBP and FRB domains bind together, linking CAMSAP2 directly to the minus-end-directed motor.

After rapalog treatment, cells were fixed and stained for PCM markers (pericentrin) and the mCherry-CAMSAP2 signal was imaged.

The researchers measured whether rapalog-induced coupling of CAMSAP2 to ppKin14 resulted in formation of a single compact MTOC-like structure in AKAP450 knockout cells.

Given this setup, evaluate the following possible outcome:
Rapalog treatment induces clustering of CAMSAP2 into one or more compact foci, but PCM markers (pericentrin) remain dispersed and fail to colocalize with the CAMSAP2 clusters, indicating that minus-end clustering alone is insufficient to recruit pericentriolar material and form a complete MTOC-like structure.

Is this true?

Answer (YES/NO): NO